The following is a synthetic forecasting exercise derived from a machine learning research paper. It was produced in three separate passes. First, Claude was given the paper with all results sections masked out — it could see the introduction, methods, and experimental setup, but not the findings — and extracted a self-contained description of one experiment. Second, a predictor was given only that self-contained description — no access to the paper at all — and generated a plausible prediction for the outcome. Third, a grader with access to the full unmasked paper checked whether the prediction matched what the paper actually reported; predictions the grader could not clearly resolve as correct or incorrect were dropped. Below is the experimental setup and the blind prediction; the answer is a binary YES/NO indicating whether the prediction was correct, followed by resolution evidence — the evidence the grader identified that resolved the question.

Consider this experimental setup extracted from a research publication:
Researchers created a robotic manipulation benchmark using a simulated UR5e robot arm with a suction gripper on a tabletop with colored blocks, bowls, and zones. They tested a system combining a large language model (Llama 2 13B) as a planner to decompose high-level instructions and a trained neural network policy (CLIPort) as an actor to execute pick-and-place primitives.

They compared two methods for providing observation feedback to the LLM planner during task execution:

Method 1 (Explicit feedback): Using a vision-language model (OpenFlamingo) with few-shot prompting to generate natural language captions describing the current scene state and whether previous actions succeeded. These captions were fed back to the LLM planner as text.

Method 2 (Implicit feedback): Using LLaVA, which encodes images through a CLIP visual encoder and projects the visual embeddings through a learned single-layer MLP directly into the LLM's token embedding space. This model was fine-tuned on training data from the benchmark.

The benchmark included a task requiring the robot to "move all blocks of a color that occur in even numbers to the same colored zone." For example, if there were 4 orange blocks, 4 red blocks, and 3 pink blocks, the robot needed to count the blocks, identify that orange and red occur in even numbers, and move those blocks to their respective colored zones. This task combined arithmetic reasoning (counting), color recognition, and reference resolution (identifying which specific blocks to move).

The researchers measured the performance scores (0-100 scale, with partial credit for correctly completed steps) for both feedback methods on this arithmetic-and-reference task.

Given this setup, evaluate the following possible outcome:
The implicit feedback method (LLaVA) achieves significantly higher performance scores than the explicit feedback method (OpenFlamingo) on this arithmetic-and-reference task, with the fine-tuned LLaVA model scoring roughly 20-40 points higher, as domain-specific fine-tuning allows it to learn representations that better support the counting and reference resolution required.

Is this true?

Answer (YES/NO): NO